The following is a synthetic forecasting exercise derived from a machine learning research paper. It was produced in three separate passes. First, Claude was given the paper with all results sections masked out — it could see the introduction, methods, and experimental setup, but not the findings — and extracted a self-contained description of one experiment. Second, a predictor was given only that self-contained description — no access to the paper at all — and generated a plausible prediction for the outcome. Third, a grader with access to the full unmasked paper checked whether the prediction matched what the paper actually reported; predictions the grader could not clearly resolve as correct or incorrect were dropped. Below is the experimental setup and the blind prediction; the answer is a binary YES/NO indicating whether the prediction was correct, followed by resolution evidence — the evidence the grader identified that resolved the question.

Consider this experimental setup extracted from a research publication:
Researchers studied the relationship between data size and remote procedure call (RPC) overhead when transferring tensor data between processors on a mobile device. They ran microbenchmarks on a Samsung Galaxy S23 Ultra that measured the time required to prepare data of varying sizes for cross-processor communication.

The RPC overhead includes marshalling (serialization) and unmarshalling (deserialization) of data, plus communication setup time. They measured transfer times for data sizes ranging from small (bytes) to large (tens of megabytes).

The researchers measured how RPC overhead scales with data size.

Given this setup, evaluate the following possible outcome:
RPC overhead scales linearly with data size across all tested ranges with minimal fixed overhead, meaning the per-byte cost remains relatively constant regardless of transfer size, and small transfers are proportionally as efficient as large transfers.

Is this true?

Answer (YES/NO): NO